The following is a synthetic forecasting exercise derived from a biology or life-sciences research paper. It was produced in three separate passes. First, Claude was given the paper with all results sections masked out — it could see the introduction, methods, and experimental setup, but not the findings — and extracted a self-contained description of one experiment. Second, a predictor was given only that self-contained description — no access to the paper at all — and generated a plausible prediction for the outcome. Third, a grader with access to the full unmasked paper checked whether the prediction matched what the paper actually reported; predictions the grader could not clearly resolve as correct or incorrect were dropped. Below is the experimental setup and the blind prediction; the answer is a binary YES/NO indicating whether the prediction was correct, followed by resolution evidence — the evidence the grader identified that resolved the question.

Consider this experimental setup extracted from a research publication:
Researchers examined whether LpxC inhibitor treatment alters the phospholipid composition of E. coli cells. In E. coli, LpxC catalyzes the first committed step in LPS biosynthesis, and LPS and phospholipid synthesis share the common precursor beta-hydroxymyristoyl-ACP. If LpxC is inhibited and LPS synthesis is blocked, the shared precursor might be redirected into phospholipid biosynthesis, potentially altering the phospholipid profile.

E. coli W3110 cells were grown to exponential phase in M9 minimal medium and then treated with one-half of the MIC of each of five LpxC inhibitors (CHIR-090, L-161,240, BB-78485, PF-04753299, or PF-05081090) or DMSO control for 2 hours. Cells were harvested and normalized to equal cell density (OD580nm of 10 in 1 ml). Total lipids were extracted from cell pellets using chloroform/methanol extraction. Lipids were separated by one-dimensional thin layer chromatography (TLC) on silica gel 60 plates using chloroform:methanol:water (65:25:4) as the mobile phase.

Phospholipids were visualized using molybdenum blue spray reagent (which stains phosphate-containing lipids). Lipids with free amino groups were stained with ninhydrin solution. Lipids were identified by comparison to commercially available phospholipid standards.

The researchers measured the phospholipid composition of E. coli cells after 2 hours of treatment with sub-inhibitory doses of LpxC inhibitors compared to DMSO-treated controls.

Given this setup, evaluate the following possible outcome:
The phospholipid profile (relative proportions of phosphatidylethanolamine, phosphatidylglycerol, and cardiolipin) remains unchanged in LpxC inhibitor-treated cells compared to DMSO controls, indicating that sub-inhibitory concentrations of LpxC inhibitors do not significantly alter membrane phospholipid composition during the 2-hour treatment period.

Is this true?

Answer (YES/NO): NO